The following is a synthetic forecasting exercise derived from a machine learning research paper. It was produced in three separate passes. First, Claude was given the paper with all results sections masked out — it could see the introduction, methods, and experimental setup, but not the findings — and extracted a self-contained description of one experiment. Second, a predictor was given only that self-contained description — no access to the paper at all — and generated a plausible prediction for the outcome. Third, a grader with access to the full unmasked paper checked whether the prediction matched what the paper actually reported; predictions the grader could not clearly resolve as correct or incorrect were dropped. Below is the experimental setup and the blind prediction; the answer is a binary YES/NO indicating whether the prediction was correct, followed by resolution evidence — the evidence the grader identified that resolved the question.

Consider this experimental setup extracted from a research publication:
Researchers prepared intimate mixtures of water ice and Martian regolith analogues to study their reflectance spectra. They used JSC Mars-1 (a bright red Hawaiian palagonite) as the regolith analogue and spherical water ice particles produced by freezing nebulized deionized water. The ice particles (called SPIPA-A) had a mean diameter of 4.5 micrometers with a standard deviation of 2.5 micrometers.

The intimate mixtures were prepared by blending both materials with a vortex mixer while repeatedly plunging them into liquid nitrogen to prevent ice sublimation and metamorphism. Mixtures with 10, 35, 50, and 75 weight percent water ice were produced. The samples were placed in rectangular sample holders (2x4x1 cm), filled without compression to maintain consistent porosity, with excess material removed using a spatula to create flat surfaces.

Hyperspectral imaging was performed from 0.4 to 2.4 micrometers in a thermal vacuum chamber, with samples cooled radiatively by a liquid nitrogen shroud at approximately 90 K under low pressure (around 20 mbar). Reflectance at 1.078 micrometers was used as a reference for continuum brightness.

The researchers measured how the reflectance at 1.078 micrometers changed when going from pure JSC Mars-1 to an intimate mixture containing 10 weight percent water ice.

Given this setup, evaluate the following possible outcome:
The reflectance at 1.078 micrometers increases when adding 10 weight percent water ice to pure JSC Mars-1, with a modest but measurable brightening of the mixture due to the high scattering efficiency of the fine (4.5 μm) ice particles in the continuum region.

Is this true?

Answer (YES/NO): NO